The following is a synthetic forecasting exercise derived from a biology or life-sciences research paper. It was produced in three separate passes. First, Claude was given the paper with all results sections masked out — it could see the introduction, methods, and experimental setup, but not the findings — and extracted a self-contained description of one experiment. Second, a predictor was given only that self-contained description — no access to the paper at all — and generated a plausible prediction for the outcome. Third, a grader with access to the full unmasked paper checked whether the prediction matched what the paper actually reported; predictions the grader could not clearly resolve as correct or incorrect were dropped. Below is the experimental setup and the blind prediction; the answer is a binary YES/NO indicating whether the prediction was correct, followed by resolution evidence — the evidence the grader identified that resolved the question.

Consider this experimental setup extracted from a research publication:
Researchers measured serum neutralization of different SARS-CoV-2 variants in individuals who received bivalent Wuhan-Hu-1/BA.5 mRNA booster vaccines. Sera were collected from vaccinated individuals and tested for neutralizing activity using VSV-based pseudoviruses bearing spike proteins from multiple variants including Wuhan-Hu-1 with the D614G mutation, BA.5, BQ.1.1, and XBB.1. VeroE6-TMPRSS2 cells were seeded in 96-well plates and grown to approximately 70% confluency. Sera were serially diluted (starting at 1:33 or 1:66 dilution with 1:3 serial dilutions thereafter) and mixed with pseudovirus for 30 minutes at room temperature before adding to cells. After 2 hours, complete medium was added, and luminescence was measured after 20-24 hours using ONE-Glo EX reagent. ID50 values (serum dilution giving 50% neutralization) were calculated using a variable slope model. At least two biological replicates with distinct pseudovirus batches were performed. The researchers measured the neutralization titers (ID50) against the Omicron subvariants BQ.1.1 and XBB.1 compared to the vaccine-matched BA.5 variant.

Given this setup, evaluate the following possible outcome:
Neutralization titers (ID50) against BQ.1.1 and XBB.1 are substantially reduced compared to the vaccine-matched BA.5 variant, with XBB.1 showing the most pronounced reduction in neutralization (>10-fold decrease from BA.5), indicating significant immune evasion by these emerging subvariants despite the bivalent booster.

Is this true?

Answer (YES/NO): YES